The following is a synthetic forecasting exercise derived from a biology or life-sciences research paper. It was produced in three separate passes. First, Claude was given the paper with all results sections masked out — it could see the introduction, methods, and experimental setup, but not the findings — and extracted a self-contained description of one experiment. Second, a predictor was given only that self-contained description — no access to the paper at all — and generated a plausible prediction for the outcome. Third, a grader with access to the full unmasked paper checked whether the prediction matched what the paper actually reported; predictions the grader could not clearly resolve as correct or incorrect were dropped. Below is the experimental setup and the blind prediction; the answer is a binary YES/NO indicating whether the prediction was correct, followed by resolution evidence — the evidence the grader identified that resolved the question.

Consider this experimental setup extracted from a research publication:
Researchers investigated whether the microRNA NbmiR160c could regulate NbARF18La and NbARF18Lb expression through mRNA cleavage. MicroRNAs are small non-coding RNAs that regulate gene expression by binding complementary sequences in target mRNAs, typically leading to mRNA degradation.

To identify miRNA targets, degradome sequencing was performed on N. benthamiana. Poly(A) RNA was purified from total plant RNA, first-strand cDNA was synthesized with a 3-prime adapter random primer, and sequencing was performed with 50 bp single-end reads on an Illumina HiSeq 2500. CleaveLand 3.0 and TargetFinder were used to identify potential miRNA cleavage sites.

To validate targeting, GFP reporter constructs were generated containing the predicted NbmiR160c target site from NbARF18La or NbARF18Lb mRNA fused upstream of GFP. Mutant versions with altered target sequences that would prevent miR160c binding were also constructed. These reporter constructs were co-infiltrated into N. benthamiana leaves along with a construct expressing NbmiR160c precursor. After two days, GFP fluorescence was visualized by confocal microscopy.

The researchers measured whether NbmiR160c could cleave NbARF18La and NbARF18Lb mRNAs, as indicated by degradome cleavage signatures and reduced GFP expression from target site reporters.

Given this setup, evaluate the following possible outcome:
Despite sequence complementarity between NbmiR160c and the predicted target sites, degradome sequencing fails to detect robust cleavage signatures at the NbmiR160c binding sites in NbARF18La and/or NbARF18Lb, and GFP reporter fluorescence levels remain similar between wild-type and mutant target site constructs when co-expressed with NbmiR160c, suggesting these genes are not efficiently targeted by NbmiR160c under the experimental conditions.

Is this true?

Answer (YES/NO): NO